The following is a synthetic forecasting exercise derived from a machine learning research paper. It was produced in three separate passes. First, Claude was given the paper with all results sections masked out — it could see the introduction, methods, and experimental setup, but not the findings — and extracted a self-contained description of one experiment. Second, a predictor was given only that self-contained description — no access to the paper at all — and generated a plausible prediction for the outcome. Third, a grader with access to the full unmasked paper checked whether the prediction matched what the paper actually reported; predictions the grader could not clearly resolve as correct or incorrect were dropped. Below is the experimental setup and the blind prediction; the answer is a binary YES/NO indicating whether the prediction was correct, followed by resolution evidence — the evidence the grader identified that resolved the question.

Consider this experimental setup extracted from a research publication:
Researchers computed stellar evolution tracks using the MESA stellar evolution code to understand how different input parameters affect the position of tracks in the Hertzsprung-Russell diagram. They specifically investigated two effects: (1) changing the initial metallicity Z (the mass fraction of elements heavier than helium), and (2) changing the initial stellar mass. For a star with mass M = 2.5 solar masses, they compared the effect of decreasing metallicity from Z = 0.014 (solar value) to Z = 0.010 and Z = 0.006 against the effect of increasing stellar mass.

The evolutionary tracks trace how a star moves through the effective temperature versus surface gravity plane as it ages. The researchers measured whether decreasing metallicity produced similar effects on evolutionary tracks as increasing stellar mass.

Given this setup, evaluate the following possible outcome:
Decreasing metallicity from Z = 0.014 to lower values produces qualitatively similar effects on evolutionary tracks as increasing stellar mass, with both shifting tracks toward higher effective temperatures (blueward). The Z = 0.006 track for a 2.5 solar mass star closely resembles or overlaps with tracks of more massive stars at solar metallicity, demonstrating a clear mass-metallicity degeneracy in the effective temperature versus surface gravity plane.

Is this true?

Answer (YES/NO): YES